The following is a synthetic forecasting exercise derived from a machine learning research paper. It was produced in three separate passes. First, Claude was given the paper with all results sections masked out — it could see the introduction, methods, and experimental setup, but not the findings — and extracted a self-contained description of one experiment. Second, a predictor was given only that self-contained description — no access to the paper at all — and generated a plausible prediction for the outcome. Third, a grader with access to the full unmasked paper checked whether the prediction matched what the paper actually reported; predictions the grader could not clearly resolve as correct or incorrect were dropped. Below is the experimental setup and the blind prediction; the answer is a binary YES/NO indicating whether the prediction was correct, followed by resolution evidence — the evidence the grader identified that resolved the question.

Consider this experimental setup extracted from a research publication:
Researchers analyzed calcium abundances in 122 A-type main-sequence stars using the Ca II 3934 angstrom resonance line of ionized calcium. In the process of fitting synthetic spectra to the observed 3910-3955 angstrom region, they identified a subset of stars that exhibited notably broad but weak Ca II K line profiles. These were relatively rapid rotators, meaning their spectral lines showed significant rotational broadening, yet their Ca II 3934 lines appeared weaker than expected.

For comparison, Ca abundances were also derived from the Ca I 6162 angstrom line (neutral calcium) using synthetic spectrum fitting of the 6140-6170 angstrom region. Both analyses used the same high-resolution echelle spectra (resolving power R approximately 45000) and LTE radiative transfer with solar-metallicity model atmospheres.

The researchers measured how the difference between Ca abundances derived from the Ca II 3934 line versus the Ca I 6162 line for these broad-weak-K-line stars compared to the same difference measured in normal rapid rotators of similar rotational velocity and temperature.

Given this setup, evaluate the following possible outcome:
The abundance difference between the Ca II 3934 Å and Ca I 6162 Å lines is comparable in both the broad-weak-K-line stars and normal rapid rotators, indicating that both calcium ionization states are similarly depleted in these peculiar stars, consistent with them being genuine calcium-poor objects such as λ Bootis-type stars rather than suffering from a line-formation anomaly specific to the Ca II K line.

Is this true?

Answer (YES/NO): NO